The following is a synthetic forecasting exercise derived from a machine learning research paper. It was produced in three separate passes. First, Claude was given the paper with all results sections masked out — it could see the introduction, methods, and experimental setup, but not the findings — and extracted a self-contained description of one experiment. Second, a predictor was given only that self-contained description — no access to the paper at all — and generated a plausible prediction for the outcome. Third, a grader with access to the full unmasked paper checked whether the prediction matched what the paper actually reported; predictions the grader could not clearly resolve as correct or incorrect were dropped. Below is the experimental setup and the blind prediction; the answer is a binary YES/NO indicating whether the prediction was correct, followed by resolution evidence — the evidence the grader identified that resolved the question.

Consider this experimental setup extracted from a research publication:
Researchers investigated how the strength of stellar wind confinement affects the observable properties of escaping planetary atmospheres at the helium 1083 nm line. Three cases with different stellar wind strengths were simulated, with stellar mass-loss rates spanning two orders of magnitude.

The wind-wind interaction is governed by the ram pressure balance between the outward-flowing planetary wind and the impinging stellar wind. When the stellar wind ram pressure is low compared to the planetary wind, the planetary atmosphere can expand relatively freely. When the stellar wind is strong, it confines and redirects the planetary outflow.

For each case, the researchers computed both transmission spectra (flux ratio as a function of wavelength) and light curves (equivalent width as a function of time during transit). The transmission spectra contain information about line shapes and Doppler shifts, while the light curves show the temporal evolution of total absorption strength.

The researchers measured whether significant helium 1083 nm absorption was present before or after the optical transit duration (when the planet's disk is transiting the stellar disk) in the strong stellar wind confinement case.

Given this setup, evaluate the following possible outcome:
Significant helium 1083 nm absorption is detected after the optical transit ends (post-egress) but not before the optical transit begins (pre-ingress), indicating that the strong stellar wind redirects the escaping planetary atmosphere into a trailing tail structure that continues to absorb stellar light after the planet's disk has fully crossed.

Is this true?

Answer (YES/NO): YES